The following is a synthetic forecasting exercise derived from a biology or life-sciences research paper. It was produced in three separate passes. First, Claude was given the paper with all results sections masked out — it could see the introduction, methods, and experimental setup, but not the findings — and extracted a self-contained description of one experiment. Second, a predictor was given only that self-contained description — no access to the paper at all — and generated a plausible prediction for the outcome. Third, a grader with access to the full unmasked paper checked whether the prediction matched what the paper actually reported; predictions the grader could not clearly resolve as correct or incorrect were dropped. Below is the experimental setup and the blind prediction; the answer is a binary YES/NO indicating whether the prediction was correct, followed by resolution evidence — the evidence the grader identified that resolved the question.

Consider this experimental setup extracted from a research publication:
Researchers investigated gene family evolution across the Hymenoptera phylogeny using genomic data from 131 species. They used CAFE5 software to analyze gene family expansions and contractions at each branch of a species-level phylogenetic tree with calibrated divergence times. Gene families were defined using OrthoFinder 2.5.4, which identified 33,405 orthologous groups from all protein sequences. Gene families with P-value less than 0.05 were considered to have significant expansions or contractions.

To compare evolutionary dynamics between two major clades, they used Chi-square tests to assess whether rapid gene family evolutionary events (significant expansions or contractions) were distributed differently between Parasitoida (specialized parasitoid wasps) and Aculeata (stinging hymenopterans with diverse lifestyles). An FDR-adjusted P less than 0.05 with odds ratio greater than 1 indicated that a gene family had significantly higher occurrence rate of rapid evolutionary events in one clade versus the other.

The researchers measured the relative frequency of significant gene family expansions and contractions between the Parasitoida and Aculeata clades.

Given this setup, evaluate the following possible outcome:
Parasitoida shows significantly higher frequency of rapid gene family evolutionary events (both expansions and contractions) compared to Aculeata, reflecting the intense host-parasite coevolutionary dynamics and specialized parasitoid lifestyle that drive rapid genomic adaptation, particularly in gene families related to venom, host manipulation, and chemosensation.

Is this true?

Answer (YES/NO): NO